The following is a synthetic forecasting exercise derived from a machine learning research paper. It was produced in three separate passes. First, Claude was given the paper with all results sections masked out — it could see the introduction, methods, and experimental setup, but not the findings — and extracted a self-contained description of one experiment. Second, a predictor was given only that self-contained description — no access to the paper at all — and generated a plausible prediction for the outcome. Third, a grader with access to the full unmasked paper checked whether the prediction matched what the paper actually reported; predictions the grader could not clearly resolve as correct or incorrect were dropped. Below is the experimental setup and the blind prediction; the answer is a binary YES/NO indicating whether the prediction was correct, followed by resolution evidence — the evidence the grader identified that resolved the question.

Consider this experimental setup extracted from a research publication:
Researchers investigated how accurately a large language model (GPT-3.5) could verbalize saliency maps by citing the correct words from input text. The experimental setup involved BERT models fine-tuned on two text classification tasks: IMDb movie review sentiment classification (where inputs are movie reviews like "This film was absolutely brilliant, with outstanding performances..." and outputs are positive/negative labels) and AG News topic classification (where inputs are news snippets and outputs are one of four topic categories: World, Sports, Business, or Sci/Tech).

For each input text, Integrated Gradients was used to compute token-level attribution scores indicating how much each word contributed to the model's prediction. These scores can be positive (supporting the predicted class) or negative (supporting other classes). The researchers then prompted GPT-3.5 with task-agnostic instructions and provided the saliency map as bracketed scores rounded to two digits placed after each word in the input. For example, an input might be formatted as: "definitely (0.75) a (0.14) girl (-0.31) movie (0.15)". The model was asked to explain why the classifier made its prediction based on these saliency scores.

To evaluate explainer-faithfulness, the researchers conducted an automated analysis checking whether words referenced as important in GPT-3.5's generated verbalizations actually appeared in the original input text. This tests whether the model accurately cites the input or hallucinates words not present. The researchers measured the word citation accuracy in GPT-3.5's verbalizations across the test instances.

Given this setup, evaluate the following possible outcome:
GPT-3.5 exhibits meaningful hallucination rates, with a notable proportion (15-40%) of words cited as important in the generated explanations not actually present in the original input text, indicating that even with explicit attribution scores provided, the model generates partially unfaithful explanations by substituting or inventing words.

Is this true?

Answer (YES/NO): NO